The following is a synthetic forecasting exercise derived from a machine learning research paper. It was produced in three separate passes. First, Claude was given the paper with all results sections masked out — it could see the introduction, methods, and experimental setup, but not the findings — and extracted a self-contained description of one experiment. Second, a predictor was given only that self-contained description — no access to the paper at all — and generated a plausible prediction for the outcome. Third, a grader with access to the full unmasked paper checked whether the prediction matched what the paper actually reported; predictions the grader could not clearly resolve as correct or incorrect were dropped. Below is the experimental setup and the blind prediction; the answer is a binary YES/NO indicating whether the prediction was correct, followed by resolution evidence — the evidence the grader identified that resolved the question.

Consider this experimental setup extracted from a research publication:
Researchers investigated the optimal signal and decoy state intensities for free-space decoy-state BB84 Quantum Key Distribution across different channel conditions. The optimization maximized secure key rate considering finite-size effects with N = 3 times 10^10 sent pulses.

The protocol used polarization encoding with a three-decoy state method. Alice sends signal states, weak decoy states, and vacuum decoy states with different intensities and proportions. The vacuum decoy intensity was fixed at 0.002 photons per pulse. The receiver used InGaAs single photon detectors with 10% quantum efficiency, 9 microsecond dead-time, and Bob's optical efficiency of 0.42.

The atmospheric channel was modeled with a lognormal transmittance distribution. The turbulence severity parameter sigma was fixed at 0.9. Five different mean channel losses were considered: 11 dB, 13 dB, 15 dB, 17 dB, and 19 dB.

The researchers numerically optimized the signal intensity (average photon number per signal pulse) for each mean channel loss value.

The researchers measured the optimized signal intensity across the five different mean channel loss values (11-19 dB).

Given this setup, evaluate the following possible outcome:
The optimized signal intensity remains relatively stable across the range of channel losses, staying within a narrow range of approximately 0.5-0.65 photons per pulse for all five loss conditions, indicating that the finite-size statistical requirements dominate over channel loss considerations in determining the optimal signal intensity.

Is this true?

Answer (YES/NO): YES